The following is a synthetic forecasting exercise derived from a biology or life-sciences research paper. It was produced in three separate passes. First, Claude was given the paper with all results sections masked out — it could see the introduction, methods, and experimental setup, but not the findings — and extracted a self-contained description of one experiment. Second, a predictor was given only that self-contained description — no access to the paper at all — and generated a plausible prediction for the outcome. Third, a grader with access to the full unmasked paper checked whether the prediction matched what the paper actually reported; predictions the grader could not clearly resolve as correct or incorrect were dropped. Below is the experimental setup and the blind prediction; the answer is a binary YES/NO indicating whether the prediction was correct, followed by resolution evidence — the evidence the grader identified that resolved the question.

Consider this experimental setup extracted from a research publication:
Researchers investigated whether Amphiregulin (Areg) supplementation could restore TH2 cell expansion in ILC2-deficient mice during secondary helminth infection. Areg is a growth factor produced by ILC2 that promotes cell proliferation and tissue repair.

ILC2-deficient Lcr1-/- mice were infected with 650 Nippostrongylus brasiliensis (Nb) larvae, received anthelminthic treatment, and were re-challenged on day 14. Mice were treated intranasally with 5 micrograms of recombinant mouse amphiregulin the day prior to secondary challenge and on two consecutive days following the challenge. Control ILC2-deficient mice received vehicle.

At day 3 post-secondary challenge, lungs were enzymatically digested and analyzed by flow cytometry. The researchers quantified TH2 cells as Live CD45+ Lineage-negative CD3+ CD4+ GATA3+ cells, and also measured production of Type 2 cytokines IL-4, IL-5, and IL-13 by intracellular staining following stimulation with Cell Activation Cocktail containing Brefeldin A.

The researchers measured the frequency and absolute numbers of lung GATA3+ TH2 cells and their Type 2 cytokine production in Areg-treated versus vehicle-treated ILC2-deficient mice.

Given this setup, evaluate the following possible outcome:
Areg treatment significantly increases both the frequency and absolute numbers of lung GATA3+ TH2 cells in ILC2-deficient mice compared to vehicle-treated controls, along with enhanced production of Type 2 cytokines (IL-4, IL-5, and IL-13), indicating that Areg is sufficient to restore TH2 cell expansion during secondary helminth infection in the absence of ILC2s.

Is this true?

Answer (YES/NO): YES